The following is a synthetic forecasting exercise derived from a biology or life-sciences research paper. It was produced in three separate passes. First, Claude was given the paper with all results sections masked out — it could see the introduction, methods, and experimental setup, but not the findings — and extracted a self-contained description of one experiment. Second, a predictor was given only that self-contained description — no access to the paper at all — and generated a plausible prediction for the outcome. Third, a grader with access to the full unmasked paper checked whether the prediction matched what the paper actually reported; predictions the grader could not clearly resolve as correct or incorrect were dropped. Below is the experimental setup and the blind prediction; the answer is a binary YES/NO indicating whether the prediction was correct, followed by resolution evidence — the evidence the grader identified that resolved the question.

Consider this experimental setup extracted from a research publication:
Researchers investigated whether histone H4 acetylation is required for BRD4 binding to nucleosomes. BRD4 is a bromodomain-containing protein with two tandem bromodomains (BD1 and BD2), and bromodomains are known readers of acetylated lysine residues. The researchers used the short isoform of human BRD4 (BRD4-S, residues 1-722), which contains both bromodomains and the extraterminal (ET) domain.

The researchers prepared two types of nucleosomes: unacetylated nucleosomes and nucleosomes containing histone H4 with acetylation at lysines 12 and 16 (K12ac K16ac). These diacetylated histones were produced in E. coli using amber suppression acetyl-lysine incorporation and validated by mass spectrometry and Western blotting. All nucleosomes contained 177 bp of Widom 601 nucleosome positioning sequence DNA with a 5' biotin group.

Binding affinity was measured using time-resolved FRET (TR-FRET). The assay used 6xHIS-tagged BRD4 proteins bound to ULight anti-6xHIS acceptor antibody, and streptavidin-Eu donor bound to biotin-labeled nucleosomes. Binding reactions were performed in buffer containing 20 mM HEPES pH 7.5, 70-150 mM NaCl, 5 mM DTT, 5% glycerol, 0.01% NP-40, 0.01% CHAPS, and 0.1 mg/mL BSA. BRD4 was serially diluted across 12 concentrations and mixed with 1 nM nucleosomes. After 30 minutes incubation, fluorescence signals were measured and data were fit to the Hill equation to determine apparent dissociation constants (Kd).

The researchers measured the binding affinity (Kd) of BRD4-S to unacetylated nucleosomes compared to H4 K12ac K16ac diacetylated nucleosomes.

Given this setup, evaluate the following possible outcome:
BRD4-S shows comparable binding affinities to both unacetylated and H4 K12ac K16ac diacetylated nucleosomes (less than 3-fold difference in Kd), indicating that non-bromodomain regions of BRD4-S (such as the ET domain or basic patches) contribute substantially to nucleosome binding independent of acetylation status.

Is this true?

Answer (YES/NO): NO